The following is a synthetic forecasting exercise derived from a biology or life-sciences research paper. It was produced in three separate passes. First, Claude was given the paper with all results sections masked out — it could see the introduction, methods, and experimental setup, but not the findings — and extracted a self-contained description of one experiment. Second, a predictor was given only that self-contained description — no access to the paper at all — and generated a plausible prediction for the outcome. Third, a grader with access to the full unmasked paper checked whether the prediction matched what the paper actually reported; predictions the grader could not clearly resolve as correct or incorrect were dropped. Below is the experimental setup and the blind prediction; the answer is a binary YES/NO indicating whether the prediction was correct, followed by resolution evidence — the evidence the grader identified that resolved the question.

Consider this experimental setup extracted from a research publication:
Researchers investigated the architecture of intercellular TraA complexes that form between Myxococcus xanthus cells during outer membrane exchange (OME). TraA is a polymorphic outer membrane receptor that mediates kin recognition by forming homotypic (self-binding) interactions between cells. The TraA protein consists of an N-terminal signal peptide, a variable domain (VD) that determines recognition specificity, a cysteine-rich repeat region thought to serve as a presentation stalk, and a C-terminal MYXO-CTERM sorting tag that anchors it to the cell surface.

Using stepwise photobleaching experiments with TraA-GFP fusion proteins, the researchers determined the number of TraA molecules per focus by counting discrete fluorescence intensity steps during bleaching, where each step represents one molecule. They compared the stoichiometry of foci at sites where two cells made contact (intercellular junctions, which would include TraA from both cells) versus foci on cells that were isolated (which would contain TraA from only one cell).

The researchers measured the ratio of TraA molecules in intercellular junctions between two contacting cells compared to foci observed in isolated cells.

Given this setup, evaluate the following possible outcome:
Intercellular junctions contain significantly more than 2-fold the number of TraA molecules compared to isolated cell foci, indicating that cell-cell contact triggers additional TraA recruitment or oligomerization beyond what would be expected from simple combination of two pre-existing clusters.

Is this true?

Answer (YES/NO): NO